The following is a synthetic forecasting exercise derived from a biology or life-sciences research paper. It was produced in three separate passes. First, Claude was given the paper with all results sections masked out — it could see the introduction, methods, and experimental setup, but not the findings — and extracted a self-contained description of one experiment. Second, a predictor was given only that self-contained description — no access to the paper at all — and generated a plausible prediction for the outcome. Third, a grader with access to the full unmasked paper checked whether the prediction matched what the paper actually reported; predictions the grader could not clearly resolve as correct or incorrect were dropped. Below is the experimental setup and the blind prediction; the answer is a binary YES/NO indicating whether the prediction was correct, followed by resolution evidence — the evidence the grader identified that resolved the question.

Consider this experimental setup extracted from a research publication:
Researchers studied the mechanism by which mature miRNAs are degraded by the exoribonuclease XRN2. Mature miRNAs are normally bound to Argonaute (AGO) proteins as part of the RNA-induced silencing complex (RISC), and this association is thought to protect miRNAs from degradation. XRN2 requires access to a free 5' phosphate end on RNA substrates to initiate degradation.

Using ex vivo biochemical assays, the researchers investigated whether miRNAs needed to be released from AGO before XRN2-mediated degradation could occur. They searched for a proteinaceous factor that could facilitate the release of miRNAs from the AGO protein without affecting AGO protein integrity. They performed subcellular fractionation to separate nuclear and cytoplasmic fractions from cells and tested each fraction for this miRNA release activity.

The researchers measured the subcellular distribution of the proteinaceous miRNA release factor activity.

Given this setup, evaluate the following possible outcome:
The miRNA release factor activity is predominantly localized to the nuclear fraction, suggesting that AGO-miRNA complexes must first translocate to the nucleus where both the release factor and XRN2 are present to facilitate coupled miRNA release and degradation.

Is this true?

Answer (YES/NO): YES